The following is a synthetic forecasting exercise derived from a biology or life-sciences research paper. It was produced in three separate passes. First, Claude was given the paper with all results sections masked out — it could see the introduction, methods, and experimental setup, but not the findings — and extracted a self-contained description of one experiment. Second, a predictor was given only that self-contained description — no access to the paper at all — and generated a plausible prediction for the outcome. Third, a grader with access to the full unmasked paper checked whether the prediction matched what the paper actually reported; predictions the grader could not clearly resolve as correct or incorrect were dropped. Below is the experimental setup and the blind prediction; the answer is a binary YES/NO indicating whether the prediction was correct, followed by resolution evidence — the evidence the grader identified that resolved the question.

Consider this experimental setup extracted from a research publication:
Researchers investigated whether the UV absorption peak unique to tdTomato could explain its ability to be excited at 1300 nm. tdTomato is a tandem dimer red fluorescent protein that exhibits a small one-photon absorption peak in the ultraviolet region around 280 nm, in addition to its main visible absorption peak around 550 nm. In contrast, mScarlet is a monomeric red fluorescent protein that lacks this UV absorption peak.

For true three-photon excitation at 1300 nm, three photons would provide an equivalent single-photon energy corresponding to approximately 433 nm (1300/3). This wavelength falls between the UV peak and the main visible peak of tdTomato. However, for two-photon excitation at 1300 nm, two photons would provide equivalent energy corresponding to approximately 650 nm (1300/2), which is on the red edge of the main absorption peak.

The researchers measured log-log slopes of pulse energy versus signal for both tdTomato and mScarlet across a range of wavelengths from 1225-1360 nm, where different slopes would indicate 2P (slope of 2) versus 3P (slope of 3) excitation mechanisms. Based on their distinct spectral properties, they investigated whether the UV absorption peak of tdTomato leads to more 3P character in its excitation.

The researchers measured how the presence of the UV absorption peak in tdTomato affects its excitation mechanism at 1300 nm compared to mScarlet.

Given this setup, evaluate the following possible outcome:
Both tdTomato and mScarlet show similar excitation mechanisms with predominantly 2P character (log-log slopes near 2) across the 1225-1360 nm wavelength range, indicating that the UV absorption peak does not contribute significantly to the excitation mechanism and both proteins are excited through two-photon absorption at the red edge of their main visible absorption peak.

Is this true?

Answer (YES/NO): NO